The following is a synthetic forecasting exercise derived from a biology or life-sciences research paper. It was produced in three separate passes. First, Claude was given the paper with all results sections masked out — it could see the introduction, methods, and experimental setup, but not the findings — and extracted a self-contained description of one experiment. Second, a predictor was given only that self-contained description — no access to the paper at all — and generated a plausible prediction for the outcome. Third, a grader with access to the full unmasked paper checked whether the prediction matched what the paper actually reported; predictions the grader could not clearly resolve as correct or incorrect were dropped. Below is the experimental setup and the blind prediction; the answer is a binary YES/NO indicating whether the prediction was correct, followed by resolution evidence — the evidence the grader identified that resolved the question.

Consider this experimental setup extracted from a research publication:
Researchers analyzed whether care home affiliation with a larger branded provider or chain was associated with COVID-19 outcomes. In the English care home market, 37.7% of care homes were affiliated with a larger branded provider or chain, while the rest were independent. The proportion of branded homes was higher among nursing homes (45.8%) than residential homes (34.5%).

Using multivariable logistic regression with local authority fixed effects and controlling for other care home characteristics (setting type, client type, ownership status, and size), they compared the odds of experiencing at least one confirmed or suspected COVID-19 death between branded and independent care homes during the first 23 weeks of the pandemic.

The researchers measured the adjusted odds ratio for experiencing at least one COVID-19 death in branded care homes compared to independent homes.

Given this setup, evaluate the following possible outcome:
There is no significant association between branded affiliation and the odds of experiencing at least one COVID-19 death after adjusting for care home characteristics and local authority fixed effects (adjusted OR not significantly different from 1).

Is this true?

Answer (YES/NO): NO